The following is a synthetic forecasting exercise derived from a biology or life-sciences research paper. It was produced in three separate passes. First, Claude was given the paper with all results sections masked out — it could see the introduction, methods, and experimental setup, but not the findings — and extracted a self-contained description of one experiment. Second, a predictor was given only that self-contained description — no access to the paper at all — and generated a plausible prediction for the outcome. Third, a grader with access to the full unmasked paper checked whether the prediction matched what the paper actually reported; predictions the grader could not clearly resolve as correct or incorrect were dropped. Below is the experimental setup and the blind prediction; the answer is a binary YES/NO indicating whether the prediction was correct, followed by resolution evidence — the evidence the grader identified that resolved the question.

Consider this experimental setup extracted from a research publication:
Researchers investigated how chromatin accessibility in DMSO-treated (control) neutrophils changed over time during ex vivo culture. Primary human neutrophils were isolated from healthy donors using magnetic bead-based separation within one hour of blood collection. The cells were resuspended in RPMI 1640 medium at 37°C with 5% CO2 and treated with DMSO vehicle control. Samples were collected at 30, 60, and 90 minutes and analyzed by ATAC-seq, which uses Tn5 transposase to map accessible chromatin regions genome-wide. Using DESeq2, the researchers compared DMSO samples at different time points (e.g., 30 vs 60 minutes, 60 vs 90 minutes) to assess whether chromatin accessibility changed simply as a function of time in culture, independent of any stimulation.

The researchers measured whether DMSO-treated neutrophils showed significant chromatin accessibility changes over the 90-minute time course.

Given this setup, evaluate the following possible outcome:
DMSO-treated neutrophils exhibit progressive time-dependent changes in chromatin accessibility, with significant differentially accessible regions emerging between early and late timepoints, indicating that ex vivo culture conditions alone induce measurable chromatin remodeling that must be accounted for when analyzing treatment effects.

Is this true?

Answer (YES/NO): NO